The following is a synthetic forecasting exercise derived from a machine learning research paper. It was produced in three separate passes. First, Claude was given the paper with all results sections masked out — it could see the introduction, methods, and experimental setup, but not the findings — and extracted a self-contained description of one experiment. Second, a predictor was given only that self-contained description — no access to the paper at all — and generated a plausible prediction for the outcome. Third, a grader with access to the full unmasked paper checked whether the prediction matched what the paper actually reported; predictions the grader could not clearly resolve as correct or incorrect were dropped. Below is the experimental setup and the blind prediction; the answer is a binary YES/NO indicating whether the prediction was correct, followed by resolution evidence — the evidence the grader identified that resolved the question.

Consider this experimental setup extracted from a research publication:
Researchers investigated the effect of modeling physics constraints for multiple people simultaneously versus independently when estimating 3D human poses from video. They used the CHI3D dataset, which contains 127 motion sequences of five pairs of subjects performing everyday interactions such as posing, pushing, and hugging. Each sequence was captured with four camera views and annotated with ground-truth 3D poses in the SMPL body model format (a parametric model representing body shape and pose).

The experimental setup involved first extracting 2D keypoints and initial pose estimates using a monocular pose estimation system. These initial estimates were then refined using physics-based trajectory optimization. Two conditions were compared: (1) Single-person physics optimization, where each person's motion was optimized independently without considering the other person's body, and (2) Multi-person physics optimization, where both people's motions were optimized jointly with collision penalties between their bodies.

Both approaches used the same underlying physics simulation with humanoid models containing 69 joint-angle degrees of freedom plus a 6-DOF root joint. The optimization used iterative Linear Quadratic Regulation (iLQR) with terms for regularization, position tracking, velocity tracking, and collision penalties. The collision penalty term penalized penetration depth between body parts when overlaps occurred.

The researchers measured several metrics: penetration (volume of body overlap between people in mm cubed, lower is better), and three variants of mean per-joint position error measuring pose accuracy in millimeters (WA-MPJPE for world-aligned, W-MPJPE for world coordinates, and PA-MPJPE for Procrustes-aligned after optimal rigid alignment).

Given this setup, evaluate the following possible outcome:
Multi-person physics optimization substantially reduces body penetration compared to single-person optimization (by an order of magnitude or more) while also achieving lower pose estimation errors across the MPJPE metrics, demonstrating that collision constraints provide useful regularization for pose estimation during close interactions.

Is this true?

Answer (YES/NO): NO